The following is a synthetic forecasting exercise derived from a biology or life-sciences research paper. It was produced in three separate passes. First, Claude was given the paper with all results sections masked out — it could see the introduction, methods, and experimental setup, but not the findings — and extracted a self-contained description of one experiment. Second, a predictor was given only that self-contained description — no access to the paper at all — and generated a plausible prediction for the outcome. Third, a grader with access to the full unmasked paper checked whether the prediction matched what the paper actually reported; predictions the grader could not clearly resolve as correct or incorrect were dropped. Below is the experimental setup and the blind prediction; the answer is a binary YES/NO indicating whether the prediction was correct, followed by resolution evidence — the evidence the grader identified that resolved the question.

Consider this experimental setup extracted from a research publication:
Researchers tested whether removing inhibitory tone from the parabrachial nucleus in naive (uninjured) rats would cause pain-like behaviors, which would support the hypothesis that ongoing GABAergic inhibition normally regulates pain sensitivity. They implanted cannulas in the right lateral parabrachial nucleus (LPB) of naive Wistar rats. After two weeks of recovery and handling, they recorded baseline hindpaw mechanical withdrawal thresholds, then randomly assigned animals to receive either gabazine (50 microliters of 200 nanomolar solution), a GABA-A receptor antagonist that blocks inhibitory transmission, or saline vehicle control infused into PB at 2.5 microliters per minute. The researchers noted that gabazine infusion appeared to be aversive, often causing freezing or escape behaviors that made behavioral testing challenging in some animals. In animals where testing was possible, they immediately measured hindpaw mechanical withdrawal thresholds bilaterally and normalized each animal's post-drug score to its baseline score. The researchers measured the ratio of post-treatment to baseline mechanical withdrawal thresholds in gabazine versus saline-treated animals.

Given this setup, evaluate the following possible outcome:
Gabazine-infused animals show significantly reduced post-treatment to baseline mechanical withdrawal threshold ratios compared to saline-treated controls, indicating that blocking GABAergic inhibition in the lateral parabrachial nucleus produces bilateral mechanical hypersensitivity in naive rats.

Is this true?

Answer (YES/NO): YES